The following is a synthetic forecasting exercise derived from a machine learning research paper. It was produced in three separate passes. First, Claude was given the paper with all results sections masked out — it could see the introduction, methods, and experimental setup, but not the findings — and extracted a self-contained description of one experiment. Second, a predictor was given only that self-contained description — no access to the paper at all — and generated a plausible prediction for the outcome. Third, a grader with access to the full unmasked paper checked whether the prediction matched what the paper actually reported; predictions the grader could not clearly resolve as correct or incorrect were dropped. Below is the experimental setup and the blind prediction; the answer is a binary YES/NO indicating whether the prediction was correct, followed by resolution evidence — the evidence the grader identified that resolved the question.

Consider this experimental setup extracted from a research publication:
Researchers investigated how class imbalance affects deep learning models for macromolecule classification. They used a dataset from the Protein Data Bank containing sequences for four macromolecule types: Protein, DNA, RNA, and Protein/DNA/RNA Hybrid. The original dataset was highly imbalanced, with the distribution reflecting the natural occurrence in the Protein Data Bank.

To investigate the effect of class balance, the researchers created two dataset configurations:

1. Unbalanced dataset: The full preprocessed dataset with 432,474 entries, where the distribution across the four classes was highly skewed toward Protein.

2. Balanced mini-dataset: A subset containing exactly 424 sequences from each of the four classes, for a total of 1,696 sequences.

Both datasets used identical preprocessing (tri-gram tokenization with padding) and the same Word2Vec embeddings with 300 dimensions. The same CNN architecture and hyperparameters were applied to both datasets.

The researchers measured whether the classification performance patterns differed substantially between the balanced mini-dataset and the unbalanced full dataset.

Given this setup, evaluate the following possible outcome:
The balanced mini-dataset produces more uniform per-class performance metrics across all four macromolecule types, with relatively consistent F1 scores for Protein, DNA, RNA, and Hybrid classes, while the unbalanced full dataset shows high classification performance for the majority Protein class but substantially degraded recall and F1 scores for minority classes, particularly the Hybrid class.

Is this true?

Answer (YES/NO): NO